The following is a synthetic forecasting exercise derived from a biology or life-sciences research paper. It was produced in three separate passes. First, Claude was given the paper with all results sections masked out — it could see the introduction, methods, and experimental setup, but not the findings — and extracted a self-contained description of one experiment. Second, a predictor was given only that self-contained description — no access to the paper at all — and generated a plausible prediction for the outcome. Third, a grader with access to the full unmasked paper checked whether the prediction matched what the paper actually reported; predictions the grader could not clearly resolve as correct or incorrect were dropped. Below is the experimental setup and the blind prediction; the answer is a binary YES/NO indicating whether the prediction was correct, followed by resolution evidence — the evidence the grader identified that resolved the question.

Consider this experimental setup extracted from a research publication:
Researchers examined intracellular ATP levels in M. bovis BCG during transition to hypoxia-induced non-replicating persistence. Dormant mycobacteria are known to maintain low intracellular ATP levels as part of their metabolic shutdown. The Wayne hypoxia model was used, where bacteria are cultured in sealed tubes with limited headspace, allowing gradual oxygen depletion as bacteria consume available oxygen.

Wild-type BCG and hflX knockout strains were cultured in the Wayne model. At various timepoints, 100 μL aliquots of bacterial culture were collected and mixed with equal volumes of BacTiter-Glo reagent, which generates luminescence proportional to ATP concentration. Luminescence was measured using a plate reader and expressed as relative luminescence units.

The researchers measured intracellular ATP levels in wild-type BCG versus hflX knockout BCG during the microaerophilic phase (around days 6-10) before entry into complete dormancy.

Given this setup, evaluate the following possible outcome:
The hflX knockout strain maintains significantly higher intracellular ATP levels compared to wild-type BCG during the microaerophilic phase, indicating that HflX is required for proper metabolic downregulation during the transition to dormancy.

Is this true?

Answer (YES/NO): NO